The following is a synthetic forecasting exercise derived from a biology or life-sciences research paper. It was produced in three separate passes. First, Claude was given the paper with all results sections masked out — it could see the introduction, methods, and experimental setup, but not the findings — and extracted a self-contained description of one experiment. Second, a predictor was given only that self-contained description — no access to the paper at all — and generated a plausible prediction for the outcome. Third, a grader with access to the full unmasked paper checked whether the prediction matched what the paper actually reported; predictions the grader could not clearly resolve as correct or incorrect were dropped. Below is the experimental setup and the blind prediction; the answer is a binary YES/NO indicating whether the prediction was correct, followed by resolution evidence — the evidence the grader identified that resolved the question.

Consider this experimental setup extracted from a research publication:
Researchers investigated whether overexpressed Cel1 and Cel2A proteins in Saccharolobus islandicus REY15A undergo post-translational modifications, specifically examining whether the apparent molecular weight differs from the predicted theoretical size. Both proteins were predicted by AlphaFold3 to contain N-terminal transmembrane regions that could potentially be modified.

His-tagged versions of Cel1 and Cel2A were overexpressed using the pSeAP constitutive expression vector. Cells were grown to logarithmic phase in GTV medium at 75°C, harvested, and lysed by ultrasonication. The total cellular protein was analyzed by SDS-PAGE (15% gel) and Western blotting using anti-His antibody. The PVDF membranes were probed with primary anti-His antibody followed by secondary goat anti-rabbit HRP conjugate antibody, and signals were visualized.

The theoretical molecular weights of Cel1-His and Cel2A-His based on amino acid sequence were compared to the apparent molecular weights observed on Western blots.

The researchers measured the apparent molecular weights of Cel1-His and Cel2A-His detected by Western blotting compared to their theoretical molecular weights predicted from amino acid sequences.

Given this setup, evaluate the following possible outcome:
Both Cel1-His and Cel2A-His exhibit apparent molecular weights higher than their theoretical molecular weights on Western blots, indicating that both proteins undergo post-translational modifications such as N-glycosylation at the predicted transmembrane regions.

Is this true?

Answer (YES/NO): YES